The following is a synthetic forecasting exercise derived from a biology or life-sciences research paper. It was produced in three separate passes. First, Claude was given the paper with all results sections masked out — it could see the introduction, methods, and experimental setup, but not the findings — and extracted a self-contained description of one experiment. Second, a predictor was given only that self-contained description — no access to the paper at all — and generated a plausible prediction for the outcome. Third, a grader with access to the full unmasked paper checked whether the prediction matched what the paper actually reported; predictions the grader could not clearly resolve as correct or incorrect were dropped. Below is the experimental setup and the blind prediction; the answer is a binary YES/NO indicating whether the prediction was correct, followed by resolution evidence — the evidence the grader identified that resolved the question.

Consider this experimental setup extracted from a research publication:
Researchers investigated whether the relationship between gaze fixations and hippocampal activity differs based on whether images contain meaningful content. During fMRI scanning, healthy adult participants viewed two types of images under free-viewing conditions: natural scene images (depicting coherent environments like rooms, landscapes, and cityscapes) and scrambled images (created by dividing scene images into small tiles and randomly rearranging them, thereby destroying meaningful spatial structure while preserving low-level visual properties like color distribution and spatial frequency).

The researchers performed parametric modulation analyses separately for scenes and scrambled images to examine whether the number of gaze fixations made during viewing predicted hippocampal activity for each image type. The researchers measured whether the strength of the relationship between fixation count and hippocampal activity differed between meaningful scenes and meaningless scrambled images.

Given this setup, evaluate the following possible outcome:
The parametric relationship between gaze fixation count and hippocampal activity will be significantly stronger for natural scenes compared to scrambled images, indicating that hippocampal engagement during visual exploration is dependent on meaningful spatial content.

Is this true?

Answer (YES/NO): YES